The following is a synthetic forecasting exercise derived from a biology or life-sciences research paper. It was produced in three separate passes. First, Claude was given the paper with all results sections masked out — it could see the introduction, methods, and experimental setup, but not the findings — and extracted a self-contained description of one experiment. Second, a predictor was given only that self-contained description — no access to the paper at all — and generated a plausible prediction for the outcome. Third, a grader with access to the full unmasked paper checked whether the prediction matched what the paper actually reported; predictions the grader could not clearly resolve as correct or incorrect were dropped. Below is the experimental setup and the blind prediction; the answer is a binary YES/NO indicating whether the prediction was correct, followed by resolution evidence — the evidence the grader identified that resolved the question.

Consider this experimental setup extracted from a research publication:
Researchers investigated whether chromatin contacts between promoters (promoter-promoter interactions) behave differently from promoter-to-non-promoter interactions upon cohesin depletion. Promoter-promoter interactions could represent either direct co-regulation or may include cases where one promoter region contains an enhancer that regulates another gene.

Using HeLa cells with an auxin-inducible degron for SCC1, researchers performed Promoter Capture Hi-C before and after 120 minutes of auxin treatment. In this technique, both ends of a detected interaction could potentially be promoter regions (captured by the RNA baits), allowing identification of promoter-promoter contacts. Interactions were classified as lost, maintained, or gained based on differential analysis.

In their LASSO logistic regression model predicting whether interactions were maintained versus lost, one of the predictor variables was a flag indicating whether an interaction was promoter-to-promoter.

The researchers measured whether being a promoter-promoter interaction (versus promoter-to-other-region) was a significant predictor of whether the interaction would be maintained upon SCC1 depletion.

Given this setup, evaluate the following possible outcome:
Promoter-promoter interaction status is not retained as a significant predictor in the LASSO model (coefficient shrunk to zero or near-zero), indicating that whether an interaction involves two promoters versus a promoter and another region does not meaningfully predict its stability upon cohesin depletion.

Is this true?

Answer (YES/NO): NO